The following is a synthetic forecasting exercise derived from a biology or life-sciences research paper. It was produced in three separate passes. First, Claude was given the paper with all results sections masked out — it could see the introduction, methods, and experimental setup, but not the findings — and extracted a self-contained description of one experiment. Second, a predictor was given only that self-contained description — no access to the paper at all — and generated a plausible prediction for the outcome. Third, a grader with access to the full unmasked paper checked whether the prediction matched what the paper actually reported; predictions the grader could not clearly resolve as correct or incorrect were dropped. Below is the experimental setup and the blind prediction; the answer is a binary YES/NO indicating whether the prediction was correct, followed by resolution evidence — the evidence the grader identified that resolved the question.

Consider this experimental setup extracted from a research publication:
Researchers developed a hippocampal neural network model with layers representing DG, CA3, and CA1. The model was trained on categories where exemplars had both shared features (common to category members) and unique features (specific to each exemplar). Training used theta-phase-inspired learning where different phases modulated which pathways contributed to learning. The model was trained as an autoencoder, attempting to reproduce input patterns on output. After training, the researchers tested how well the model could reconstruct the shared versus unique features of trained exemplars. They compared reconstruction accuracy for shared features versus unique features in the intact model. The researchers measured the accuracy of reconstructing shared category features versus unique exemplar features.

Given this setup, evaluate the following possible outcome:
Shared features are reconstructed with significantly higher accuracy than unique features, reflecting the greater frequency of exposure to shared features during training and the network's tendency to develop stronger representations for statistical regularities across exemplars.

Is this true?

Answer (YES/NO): YES